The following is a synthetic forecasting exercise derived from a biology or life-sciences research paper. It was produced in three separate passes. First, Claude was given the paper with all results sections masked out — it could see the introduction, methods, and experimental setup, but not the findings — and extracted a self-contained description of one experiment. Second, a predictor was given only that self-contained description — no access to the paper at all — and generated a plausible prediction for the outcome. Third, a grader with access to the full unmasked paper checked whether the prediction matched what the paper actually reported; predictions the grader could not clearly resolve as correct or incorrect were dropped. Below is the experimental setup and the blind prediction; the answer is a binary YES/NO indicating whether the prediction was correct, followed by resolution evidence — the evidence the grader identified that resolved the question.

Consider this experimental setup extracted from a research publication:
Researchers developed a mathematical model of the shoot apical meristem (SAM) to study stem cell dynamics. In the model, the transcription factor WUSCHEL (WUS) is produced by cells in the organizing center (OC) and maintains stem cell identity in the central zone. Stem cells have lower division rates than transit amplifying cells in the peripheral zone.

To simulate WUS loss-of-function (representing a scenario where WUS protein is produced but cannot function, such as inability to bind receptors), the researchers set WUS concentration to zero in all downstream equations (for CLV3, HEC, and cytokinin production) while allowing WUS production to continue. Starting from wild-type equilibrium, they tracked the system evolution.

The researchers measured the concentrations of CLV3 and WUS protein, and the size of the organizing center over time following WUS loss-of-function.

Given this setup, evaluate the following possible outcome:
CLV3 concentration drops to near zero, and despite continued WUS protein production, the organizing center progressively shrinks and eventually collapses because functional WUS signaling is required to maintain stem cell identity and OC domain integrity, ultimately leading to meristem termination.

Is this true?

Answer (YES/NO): NO